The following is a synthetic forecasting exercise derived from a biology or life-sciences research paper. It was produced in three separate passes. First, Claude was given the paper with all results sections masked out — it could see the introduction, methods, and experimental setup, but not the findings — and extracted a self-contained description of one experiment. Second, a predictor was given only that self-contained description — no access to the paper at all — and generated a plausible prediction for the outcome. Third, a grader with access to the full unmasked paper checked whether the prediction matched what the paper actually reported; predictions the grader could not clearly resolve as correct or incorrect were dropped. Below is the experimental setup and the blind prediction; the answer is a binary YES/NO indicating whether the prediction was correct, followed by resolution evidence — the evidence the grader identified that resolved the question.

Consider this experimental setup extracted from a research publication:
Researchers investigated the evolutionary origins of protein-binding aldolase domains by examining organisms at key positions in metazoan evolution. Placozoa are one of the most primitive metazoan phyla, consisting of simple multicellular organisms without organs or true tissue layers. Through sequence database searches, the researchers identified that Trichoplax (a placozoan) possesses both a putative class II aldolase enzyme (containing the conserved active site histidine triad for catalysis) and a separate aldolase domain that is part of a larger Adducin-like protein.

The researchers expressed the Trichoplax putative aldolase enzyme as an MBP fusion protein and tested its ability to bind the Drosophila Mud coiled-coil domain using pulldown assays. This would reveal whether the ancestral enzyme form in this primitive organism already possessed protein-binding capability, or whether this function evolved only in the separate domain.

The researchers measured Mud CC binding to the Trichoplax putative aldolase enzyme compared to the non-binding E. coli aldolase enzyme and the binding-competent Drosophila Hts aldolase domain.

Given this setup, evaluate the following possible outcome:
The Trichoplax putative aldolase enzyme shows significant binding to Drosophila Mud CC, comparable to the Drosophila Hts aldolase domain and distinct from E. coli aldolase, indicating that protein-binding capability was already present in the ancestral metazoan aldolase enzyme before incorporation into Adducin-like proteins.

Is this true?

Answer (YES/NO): YES